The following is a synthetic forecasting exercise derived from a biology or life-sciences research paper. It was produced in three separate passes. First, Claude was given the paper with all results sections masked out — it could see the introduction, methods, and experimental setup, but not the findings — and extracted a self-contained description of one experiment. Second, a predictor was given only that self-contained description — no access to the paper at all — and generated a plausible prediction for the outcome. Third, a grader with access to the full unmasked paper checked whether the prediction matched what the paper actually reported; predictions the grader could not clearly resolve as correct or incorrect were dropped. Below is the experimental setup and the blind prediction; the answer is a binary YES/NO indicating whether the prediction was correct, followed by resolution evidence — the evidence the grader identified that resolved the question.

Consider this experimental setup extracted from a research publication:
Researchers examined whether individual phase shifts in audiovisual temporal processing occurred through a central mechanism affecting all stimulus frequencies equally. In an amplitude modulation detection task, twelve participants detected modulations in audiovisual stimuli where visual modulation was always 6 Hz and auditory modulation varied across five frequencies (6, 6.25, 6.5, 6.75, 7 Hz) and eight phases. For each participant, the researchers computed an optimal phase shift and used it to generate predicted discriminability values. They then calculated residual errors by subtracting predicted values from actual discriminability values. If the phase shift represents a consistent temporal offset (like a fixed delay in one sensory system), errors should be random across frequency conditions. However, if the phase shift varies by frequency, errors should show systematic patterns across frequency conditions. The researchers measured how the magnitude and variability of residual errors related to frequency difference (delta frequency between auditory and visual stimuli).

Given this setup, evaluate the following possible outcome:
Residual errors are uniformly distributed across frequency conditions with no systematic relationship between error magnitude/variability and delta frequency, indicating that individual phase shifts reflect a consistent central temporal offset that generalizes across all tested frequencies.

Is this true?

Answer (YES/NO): YES